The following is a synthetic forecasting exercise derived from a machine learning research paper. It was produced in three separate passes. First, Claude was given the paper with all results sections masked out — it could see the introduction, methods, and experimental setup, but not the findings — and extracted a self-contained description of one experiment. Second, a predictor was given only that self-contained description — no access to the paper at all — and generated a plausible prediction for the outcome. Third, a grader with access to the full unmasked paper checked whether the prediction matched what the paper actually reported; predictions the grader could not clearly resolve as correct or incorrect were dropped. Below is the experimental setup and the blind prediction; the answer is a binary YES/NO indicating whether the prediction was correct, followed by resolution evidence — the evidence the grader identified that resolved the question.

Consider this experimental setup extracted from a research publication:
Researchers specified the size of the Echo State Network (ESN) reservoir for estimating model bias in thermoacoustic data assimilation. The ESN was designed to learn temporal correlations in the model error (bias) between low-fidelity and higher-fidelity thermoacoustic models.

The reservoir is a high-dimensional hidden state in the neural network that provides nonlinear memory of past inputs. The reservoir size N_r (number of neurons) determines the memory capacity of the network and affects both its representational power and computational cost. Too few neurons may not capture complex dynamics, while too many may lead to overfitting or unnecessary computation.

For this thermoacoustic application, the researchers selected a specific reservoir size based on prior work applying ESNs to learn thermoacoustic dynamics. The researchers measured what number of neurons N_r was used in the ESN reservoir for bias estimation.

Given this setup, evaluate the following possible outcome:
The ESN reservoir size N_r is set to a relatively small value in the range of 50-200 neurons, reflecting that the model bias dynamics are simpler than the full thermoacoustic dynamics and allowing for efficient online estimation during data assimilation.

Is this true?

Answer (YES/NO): YES